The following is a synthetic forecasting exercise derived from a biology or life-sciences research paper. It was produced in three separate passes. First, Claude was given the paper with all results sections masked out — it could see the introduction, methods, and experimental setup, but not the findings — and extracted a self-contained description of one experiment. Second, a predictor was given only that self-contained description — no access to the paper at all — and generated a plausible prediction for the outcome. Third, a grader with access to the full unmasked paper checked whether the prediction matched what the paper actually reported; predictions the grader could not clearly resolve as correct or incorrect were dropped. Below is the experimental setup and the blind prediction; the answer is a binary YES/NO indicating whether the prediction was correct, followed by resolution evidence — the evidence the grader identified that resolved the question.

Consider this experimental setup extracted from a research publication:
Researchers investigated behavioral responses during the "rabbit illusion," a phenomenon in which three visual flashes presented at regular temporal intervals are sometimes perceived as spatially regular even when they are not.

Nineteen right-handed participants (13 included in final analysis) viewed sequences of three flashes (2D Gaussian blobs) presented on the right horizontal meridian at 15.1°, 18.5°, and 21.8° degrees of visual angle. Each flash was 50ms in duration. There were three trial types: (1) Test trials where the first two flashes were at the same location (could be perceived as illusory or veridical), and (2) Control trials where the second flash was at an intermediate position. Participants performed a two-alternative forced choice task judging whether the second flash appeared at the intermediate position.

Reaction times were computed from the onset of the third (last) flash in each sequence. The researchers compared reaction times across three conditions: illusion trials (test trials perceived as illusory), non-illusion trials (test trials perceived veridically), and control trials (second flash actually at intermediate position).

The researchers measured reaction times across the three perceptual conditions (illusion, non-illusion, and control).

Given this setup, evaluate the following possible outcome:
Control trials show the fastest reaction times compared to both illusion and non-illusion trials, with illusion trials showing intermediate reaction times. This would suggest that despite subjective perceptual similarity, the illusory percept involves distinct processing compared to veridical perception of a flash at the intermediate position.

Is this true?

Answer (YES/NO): NO